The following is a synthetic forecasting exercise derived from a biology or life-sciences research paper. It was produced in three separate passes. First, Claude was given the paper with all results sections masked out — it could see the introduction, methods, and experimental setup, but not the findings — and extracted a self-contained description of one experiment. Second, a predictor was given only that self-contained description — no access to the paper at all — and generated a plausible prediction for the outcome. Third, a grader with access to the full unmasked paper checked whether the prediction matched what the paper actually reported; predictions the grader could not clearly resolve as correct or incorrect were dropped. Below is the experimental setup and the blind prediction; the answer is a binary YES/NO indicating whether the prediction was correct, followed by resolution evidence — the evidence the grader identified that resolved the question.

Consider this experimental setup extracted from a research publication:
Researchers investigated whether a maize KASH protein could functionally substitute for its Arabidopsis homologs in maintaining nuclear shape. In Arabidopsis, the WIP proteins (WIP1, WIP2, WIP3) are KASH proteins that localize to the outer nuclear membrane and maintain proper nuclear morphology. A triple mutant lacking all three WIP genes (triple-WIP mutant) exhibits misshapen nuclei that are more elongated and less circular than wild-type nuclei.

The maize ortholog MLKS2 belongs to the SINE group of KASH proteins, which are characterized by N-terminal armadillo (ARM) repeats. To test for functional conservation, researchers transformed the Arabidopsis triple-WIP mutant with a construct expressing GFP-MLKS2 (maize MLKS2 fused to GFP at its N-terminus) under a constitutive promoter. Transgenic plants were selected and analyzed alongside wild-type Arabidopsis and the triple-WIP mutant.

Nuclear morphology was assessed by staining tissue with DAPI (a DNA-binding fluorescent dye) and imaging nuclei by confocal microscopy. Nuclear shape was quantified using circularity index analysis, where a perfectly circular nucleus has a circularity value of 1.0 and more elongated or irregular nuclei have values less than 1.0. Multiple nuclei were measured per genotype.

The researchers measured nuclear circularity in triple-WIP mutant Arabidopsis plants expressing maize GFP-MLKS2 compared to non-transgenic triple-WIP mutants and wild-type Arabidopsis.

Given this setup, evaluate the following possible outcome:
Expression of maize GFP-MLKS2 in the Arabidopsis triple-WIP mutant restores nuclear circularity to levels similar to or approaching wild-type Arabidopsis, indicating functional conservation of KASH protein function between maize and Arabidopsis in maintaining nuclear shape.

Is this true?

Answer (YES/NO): YES